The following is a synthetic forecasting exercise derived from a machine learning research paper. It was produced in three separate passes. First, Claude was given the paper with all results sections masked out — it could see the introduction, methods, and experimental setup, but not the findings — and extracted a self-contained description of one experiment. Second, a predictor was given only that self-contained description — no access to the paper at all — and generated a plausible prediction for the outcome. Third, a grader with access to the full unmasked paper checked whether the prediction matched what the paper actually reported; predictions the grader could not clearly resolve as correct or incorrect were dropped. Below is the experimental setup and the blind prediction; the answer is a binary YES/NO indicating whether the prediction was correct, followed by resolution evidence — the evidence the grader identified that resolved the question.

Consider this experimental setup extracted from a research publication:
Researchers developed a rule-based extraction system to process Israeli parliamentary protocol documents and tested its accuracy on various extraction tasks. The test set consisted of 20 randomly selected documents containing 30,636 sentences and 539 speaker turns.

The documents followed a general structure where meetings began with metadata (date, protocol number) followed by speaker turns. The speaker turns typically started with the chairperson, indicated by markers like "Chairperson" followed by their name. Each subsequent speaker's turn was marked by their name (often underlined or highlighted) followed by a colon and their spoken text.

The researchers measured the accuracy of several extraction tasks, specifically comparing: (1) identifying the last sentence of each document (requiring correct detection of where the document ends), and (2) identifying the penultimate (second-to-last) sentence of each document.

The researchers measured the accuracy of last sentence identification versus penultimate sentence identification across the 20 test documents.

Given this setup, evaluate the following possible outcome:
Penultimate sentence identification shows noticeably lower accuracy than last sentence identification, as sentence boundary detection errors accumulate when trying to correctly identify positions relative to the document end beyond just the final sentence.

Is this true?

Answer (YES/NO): NO